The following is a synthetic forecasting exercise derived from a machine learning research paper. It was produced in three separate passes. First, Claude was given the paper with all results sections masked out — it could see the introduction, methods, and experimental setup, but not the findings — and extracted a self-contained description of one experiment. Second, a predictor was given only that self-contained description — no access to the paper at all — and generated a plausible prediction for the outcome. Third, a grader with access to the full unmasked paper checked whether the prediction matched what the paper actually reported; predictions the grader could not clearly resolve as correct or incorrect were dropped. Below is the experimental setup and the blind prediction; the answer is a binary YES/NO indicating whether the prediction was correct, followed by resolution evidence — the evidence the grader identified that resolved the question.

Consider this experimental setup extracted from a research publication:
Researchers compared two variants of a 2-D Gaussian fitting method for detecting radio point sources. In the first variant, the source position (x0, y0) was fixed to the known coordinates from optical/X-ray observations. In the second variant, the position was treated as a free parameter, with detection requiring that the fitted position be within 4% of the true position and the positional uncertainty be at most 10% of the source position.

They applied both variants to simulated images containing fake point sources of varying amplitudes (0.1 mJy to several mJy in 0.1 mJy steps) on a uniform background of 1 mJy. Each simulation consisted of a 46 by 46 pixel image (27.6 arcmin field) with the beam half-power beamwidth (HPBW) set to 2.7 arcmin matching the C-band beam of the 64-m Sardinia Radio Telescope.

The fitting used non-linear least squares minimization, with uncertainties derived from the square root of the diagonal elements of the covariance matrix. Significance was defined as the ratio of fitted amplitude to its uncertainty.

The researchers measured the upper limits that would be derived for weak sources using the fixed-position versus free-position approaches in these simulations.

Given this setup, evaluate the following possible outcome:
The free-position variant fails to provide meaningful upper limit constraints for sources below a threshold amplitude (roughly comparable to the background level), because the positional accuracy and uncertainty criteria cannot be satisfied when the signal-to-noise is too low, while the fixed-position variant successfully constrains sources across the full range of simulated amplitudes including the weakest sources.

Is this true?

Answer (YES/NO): NO